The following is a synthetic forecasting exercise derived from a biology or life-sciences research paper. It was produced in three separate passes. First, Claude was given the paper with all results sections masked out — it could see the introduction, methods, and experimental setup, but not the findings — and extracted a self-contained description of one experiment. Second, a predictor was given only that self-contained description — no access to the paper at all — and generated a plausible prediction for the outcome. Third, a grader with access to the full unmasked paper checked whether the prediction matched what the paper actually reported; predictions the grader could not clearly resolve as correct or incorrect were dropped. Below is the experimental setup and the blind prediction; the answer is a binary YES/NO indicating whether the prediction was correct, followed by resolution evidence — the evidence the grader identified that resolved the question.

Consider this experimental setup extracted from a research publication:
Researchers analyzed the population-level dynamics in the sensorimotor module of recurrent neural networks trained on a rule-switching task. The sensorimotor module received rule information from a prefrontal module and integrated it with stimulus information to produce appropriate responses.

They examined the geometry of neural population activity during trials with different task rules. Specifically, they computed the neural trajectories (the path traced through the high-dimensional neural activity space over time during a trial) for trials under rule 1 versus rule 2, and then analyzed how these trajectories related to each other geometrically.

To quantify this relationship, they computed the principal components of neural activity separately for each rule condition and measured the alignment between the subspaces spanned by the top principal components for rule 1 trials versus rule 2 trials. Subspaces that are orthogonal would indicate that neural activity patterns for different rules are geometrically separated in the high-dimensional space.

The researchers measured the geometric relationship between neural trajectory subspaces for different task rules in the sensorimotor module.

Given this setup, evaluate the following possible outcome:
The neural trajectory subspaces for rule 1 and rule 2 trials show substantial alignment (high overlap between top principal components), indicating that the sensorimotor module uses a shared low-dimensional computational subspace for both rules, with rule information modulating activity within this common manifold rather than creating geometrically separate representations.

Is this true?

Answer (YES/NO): NO